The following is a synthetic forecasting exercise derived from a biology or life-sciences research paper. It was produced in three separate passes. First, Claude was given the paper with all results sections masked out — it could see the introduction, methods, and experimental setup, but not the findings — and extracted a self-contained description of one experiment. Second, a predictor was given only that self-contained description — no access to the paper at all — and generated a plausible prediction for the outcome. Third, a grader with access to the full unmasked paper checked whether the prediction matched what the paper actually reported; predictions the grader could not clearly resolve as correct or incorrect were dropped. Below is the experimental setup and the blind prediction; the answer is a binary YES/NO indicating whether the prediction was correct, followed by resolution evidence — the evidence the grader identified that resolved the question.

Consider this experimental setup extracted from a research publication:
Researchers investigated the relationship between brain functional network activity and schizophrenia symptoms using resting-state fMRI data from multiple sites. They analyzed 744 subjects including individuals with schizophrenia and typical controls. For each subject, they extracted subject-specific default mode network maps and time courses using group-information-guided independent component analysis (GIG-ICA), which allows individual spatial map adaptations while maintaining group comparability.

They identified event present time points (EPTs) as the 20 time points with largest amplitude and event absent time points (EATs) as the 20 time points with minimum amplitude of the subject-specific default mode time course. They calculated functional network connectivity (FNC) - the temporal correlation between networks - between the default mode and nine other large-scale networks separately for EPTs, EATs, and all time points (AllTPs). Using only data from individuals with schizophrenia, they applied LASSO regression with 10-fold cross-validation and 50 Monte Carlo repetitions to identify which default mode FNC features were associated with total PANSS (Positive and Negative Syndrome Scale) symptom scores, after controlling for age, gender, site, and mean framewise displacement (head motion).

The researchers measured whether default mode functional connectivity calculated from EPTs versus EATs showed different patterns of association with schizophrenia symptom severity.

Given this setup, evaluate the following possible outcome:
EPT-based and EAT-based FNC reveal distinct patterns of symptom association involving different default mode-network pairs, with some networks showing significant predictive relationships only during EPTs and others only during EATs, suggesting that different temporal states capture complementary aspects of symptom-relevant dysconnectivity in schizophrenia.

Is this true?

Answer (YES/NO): YES